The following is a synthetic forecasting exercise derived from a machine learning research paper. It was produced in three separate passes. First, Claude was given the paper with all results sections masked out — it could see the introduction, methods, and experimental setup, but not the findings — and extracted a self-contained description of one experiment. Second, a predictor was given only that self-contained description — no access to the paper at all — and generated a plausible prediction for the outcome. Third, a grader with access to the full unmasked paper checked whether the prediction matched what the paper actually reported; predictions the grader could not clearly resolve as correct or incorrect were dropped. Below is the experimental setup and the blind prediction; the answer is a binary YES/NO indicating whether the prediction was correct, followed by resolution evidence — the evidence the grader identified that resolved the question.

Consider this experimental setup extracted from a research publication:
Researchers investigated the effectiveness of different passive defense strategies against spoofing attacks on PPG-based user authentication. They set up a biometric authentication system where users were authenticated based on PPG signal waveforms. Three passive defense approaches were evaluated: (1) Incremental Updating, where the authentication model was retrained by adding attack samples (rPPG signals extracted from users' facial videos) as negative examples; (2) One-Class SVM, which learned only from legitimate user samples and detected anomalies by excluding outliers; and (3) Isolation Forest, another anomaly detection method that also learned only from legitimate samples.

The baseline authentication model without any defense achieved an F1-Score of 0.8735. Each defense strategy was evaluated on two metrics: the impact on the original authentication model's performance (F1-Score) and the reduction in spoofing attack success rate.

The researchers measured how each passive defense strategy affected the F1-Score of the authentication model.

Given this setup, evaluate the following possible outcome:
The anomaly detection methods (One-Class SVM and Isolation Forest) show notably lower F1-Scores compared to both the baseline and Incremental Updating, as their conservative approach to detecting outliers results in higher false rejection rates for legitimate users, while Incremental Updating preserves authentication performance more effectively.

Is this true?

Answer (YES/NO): YES